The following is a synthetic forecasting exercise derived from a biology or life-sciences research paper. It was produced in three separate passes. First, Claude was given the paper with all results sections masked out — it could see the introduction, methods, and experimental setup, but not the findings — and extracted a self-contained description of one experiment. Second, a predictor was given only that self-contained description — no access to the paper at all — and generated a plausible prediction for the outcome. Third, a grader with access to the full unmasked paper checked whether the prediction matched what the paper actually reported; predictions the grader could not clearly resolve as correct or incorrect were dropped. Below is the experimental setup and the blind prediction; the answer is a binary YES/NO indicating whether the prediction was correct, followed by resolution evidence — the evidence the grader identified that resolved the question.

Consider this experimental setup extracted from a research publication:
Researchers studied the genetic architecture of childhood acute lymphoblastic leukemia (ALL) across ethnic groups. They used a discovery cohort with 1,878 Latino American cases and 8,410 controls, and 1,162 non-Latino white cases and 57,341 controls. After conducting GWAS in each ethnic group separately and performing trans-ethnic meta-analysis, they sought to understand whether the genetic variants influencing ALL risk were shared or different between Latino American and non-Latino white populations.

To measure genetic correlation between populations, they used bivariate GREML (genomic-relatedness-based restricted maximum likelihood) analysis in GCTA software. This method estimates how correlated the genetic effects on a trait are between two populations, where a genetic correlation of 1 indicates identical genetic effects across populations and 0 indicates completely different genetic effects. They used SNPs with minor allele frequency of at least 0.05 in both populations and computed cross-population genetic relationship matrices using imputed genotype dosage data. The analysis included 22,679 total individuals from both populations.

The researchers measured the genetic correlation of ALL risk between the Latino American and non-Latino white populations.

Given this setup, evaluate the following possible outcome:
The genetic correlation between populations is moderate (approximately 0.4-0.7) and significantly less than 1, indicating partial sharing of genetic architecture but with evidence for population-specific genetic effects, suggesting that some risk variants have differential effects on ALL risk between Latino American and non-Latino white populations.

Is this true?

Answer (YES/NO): NO